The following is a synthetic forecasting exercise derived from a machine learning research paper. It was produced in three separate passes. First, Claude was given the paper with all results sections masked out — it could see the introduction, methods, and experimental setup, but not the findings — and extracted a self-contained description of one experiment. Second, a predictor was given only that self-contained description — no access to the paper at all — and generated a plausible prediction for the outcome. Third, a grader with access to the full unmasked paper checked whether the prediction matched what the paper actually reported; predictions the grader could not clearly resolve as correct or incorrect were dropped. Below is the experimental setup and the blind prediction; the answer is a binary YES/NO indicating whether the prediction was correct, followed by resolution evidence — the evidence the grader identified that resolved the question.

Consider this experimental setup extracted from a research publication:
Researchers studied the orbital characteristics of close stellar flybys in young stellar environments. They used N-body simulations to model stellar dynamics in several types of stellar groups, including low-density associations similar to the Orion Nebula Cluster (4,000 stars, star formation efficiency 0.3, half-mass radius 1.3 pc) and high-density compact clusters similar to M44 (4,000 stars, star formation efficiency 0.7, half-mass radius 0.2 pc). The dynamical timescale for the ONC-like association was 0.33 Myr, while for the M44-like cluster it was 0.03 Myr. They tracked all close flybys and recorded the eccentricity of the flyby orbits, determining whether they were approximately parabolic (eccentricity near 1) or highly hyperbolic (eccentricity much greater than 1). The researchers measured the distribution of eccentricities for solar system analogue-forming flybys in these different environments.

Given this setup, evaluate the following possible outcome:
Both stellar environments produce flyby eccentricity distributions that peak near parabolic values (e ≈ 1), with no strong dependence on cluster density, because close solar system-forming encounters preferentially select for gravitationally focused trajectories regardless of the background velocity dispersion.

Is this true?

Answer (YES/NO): NO